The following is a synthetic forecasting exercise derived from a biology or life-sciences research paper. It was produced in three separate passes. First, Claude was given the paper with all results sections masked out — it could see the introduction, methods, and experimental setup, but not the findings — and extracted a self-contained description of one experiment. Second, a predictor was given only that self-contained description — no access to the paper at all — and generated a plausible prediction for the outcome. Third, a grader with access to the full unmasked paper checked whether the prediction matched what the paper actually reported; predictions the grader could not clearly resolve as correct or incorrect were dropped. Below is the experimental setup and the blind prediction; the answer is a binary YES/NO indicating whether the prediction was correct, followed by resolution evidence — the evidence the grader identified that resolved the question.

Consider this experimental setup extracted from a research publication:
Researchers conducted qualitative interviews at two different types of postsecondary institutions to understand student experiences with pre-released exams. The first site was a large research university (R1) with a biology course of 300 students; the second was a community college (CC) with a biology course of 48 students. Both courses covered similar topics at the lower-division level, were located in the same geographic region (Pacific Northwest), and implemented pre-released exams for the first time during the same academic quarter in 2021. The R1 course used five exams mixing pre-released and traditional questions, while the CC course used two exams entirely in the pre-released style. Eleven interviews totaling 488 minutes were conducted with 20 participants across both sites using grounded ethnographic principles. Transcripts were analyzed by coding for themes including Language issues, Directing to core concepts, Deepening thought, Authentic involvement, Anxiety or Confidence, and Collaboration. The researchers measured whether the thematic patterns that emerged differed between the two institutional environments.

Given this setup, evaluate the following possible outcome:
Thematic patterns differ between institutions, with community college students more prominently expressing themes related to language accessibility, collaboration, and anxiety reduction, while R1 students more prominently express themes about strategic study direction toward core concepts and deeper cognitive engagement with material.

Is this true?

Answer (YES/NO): NO